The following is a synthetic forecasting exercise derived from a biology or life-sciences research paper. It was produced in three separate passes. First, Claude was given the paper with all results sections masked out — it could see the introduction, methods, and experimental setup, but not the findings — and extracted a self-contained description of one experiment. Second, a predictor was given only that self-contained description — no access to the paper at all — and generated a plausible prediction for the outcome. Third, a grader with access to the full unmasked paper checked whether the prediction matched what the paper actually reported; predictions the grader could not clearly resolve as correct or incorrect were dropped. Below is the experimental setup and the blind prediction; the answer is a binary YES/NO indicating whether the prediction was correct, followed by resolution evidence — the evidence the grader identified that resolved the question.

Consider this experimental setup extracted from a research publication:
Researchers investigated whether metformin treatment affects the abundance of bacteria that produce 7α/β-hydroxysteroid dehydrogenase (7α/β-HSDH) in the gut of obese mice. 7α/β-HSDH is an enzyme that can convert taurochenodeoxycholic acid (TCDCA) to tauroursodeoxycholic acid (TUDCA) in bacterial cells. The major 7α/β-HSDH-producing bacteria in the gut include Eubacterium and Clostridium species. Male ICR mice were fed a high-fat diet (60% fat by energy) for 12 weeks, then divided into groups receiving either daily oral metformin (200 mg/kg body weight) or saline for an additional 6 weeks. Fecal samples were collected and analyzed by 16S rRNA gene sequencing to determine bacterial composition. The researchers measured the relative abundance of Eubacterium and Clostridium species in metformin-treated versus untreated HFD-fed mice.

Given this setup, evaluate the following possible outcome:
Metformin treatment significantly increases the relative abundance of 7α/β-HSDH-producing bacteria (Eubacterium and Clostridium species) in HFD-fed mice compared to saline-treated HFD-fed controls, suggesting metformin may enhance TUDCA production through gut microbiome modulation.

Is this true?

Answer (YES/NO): NO